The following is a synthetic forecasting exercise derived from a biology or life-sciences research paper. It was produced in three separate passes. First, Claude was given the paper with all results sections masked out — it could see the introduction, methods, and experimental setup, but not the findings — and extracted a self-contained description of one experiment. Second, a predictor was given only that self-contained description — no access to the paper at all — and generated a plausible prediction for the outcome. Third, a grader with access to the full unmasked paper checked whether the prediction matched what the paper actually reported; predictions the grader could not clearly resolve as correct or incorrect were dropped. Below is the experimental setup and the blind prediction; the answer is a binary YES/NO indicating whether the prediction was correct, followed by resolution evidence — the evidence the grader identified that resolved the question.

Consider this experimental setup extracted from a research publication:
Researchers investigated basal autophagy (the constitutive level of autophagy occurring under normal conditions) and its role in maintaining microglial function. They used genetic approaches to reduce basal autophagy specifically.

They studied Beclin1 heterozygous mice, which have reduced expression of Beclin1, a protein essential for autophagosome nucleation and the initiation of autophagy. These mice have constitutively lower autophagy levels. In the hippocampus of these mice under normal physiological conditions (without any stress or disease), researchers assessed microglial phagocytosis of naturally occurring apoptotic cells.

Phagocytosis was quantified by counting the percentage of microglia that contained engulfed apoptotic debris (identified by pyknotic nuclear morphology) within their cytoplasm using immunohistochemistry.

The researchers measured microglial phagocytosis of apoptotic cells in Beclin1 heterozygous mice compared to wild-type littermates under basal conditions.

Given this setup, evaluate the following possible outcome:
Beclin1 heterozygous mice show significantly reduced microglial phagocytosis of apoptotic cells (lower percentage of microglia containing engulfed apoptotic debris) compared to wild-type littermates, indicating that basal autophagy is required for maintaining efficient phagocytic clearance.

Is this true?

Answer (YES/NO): NO